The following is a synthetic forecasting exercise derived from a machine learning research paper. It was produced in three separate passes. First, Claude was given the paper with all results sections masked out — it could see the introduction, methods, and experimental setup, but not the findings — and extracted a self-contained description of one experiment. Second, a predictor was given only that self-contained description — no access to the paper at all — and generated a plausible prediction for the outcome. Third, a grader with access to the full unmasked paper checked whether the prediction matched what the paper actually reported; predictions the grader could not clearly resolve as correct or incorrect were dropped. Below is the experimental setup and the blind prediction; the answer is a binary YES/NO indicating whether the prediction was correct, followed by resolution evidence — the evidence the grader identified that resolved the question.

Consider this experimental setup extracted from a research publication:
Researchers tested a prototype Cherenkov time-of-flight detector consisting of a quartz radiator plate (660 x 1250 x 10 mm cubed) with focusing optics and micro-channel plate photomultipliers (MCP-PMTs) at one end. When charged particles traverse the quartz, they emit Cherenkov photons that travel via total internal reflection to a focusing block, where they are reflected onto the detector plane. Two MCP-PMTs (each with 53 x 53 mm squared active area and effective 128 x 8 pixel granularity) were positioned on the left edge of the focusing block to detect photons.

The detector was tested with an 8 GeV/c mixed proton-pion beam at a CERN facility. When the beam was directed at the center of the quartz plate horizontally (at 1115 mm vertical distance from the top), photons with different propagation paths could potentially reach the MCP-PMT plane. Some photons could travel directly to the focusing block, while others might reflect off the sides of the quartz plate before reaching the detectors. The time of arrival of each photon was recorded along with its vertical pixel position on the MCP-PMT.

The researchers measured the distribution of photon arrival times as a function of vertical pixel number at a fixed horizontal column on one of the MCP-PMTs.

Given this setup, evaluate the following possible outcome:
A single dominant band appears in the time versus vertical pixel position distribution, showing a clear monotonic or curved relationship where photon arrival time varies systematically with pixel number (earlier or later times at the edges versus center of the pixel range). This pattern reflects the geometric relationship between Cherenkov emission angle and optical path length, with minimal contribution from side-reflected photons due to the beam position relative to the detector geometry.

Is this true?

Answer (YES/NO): NO